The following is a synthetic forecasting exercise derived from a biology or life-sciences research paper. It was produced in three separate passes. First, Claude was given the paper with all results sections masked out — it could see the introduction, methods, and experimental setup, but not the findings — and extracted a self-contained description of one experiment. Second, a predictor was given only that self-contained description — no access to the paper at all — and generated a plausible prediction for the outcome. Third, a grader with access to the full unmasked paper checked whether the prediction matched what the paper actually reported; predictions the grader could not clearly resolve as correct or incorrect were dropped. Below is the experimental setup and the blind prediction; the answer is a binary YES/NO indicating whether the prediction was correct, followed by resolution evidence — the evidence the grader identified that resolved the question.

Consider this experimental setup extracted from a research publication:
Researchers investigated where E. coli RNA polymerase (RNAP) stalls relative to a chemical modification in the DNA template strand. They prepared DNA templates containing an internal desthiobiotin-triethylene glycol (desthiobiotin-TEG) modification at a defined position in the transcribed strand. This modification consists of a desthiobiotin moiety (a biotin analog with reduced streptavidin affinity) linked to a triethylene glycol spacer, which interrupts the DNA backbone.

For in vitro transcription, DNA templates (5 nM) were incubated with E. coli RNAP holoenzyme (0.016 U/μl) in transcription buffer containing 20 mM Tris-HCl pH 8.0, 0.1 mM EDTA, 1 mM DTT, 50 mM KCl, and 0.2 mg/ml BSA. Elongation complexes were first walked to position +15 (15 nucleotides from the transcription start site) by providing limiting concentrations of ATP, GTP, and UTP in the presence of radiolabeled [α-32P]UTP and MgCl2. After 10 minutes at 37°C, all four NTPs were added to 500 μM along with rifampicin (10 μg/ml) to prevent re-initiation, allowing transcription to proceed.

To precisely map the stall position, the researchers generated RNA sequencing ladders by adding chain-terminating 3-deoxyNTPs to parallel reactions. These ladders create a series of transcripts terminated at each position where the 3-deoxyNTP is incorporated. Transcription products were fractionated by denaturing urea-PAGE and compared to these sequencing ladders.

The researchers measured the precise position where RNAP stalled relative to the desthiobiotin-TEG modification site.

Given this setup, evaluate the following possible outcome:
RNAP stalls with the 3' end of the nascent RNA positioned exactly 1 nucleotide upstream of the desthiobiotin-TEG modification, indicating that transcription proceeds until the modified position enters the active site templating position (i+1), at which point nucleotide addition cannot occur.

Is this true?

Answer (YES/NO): YES